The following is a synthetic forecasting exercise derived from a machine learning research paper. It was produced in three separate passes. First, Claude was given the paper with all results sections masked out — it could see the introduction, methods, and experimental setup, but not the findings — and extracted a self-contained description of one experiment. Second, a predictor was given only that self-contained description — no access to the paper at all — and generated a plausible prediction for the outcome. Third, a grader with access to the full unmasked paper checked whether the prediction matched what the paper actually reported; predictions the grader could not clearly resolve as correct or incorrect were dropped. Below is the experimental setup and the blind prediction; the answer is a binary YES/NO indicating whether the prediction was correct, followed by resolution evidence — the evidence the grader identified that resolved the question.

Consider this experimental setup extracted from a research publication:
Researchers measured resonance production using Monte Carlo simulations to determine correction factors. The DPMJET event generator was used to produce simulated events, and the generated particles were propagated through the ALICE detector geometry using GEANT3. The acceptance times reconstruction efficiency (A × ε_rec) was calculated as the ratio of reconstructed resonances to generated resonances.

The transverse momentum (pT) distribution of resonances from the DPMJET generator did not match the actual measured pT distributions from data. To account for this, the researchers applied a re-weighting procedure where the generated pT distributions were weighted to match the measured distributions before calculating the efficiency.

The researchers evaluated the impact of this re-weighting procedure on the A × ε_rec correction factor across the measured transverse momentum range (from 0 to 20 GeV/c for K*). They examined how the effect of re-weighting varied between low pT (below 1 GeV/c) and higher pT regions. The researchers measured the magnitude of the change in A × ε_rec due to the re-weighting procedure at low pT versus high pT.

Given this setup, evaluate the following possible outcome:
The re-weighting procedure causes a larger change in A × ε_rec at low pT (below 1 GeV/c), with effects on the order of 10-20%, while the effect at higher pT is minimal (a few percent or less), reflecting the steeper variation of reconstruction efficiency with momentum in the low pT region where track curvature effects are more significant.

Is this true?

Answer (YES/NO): NO